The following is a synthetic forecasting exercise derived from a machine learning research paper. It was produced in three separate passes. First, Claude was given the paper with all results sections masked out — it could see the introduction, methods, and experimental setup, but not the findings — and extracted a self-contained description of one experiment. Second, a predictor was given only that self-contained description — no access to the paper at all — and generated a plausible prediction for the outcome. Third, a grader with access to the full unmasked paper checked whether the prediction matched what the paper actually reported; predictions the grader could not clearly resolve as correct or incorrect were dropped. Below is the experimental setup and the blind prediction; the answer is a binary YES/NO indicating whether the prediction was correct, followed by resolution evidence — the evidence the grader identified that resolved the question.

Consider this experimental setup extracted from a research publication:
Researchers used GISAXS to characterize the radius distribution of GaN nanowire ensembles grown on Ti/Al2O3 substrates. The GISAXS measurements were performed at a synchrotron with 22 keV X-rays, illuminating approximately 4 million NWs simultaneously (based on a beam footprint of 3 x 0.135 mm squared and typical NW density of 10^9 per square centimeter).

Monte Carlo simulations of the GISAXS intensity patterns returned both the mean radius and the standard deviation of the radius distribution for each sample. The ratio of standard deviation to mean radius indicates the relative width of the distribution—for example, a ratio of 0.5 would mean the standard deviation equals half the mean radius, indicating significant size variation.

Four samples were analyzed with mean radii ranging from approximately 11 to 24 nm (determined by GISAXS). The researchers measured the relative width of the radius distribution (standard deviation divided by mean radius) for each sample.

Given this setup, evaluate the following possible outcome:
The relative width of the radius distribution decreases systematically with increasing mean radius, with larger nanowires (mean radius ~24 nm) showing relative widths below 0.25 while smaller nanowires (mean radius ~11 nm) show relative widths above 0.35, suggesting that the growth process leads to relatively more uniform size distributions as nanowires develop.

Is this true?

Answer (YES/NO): NO